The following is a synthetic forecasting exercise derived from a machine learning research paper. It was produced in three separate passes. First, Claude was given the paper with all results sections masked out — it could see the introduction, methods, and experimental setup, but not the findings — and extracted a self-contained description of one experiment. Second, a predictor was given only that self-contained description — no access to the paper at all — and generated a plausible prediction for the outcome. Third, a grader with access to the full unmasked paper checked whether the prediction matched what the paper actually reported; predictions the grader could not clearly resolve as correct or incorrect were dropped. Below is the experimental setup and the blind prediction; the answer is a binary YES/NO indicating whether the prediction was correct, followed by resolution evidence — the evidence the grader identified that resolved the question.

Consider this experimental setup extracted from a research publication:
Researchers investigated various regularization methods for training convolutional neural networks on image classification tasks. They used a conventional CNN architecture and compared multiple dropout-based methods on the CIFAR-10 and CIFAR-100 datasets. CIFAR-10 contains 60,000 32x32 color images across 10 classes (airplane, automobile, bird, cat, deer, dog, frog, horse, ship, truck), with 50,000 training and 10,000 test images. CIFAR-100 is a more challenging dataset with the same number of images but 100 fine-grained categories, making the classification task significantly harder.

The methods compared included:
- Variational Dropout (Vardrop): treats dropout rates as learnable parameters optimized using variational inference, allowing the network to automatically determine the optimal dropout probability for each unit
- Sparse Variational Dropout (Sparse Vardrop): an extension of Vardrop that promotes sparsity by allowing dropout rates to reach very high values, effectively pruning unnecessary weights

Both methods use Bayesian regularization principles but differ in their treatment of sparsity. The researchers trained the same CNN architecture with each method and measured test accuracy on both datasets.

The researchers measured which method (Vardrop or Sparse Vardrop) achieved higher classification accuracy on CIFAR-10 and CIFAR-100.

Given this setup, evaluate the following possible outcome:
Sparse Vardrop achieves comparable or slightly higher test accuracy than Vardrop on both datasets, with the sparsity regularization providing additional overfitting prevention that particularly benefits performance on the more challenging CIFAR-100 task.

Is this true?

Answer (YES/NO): NO